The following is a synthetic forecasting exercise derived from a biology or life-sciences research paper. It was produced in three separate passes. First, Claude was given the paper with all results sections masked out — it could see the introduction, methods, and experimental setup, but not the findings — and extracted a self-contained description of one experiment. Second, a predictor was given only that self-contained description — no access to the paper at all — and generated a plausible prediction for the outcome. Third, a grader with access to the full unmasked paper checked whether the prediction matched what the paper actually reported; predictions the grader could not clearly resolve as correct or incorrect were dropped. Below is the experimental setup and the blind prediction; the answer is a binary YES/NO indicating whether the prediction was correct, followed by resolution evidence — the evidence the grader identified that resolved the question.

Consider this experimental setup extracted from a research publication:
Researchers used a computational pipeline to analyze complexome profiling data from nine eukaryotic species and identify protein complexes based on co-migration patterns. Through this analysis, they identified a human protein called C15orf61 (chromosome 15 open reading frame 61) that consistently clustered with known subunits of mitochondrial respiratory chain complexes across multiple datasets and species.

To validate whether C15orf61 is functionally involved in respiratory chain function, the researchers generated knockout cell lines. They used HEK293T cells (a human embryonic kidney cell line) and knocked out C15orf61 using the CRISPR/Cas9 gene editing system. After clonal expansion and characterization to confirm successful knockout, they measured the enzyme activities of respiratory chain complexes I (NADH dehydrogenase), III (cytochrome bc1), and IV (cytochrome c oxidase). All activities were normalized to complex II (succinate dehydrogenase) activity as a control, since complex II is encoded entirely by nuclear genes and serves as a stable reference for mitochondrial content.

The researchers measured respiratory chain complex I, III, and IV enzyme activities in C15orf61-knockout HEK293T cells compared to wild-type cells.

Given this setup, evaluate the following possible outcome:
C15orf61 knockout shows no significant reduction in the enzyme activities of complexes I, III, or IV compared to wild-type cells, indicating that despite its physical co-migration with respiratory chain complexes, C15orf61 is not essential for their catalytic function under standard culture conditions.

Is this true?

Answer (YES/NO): YES